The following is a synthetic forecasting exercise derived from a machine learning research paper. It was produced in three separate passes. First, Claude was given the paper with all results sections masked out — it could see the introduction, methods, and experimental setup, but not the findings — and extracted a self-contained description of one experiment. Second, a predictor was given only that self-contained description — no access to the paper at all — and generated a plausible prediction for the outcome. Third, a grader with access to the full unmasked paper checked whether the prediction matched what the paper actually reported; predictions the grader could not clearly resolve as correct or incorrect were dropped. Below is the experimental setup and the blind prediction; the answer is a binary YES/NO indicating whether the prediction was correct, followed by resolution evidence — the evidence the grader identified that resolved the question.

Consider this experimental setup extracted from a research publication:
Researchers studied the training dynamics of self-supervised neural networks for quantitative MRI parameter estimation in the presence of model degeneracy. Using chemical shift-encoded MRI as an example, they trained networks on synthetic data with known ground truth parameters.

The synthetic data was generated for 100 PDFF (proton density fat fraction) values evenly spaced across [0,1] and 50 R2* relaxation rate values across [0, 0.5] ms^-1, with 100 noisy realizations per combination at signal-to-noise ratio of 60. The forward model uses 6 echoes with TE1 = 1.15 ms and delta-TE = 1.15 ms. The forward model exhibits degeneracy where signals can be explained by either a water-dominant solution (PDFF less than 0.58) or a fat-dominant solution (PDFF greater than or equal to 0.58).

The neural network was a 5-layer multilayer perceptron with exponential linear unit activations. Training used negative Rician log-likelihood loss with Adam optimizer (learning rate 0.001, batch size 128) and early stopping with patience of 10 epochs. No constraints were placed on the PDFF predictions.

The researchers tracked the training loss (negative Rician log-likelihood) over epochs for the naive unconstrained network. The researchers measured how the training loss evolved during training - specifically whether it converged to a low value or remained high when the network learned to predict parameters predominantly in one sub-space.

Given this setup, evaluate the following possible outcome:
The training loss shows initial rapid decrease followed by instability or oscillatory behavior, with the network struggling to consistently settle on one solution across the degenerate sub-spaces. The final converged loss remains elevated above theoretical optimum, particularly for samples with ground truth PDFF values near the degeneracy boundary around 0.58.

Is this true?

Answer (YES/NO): NO